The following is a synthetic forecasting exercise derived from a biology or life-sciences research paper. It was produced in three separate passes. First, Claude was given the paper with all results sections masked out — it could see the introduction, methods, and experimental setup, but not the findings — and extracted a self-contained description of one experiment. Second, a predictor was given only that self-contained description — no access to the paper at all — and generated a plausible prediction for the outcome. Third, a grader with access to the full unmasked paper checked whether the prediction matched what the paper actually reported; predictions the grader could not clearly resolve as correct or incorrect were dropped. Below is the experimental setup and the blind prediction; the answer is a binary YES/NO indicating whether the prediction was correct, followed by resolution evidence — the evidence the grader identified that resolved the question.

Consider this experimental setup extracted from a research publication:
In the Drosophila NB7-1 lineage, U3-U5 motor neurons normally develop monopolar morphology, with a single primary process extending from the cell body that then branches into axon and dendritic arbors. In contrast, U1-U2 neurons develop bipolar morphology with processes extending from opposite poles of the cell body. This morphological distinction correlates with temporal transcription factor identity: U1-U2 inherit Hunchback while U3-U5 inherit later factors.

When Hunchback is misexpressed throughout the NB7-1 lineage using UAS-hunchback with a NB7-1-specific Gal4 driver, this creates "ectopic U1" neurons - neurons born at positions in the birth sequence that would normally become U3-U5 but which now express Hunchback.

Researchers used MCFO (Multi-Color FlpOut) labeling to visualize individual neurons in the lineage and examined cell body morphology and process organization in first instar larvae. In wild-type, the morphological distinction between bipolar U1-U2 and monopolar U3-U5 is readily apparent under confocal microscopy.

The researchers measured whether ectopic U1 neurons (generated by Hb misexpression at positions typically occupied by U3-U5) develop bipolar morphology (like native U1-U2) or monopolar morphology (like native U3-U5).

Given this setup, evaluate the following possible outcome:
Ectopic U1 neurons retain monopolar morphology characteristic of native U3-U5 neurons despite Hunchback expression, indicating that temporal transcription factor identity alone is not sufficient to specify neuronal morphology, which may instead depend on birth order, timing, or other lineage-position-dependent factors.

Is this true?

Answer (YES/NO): NO